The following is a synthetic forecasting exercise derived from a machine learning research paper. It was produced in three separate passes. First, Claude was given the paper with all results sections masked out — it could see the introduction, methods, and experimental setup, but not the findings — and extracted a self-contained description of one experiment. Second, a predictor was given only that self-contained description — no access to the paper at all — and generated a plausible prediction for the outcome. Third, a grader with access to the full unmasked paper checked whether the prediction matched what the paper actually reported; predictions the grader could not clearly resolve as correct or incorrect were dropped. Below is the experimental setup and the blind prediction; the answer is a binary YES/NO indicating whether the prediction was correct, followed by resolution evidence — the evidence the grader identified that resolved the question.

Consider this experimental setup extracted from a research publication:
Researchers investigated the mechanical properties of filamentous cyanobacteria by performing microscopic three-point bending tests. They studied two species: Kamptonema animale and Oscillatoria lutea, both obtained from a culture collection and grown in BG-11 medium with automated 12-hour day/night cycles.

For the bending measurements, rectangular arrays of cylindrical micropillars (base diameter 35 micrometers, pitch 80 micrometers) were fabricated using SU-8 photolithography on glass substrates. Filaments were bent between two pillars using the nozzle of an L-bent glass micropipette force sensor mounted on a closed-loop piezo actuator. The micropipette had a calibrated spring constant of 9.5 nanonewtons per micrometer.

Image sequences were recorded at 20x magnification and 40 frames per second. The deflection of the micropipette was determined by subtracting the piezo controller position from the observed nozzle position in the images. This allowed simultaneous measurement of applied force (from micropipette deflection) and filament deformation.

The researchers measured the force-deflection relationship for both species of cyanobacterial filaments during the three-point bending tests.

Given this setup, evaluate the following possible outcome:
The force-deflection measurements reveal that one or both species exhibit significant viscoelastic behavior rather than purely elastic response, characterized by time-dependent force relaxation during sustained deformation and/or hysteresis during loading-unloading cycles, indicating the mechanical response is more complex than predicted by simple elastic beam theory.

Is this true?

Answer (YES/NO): NO